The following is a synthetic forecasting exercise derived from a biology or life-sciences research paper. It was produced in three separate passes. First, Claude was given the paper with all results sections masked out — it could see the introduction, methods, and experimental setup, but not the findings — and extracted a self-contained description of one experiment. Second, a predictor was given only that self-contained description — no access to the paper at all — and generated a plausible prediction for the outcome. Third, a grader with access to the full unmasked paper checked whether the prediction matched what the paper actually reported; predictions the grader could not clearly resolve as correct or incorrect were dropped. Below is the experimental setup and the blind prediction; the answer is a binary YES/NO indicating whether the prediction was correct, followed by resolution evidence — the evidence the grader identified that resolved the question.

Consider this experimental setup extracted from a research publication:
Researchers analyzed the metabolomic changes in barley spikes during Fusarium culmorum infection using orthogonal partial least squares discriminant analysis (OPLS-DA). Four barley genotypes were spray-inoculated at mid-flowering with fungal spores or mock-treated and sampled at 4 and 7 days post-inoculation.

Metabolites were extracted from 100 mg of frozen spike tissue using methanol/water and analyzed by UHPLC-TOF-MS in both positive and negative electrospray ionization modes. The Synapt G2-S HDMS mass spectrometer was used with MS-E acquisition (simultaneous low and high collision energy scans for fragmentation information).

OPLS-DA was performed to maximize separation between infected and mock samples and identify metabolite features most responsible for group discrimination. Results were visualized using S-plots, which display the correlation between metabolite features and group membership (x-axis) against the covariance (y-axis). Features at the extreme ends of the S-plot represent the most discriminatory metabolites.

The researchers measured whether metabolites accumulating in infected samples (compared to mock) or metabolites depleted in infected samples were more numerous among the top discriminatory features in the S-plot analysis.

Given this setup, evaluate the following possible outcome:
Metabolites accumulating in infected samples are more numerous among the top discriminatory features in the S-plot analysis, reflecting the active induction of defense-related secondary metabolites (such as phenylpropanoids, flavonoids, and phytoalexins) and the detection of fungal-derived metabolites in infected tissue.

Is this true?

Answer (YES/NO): YES